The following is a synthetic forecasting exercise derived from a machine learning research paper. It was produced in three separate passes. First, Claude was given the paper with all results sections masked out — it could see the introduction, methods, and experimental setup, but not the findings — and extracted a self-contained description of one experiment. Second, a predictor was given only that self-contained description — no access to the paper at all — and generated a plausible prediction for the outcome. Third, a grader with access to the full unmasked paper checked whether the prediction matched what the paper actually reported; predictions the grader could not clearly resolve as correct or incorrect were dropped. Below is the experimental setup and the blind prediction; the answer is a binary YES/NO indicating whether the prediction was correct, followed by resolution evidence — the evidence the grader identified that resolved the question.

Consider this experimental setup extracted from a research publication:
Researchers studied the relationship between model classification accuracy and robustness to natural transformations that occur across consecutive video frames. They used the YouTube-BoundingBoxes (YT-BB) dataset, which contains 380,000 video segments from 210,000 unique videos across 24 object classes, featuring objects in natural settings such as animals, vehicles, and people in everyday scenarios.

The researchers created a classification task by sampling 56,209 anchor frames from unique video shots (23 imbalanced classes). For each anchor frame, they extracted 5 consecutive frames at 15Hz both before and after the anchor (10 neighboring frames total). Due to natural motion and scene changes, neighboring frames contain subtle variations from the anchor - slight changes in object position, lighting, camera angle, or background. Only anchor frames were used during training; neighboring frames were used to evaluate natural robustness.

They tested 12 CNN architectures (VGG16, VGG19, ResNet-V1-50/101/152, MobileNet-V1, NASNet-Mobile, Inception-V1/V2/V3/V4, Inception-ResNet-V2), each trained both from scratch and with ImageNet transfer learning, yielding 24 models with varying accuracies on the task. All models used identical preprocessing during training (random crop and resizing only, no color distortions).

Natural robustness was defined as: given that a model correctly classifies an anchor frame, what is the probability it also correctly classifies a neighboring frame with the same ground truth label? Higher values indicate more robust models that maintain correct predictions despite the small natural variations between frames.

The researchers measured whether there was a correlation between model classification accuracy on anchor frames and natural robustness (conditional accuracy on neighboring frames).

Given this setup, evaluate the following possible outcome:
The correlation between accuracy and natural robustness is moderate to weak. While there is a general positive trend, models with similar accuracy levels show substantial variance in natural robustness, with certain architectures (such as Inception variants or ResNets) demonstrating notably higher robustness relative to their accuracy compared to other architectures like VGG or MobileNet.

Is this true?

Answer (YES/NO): NO